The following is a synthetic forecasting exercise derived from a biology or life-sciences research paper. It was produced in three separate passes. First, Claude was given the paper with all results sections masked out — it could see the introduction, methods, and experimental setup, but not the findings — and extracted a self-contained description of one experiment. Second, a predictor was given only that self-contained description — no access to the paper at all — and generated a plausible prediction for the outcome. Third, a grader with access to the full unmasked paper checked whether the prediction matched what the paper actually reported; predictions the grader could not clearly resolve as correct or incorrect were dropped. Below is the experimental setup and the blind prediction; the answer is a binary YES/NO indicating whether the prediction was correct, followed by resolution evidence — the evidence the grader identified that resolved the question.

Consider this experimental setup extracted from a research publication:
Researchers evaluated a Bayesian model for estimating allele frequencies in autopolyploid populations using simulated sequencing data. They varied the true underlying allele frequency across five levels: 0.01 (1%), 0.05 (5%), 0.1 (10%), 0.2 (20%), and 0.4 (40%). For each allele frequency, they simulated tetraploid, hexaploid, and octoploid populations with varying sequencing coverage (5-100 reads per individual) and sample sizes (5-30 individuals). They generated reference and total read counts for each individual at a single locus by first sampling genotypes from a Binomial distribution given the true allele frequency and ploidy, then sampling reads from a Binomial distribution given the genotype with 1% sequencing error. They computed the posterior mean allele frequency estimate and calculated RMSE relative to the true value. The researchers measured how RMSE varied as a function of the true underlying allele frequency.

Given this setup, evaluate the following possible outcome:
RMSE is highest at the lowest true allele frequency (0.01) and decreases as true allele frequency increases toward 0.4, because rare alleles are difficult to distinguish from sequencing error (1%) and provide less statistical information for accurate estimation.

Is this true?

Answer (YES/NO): NO